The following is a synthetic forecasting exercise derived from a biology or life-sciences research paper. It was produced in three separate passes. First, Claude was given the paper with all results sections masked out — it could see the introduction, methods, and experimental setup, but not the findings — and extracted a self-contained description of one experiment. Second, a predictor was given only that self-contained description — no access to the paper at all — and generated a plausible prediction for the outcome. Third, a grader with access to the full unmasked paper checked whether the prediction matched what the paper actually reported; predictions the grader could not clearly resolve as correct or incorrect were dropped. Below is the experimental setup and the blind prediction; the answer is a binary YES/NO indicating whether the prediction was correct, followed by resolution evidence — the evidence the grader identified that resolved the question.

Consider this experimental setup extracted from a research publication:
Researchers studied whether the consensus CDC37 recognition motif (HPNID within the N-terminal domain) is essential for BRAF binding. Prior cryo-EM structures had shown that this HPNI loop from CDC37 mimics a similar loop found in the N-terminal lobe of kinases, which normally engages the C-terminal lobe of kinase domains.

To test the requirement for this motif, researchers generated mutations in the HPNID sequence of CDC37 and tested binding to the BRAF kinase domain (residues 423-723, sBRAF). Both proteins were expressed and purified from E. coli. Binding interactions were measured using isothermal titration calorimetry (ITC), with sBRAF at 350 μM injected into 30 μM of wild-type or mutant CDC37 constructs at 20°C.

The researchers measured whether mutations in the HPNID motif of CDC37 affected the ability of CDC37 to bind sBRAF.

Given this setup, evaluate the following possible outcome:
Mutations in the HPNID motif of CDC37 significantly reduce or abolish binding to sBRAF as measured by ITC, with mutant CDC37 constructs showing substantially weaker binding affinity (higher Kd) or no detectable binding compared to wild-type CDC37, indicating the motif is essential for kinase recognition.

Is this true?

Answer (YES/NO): YES